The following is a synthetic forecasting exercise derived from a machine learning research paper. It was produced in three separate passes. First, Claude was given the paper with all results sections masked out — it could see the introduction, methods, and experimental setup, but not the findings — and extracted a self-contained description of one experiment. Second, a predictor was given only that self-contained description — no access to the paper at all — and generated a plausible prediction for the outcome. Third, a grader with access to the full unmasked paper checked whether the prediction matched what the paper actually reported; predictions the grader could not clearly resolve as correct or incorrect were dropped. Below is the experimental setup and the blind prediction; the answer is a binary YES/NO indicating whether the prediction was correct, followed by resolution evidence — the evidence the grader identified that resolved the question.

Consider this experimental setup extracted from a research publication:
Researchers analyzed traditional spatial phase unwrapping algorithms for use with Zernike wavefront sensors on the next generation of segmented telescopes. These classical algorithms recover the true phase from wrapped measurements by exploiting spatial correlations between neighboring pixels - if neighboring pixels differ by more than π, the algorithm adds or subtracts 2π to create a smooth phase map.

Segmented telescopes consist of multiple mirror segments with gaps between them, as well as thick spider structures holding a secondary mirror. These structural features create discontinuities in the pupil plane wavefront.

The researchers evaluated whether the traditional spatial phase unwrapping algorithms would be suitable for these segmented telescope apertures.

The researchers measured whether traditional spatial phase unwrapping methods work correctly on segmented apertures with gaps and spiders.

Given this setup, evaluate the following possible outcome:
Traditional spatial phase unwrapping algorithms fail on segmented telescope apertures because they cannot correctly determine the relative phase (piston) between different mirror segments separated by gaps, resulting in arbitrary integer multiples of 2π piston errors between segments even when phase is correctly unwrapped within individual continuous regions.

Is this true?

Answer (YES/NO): YES